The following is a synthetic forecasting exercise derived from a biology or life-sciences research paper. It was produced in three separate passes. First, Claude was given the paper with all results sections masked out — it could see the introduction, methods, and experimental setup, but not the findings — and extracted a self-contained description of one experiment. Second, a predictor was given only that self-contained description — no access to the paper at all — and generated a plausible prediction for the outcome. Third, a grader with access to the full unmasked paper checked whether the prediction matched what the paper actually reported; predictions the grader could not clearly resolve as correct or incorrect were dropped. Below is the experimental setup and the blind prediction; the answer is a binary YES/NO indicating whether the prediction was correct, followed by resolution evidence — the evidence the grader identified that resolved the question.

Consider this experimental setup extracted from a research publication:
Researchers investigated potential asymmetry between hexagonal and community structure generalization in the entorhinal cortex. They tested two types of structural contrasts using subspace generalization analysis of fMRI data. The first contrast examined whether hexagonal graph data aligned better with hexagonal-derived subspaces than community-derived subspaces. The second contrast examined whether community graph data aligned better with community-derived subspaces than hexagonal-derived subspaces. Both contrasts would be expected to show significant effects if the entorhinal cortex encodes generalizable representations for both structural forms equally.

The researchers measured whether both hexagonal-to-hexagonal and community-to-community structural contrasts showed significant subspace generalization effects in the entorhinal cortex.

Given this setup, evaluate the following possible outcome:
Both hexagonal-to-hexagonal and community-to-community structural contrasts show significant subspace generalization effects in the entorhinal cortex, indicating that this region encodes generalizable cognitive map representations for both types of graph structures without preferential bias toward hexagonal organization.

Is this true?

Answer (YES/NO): NO